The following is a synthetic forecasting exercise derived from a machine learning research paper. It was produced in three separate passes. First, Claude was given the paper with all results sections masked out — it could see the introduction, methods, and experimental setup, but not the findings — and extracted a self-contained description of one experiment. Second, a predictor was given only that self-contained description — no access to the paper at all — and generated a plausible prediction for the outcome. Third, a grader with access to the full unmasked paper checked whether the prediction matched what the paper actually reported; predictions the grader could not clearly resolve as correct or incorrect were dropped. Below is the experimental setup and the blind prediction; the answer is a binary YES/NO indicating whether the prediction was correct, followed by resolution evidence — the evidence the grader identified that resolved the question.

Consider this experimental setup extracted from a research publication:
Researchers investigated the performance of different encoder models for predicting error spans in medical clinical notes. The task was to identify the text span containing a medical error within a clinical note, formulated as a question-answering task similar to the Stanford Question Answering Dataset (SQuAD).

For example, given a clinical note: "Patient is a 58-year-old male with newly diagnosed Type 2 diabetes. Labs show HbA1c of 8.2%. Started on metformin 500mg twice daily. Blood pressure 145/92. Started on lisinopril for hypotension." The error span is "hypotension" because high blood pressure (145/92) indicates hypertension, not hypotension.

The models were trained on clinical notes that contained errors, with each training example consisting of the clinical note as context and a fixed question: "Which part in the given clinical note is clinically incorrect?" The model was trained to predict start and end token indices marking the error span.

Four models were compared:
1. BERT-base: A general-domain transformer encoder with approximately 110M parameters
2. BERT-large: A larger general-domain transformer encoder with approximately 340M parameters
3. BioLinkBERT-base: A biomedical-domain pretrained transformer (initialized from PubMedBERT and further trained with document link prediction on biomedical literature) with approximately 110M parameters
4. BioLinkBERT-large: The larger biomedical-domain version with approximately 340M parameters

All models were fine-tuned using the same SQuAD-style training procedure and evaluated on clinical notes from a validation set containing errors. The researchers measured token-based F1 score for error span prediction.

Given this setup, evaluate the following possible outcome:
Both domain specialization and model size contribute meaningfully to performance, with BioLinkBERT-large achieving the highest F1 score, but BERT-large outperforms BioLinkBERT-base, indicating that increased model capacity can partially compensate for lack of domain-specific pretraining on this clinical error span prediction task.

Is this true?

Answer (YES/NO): NO